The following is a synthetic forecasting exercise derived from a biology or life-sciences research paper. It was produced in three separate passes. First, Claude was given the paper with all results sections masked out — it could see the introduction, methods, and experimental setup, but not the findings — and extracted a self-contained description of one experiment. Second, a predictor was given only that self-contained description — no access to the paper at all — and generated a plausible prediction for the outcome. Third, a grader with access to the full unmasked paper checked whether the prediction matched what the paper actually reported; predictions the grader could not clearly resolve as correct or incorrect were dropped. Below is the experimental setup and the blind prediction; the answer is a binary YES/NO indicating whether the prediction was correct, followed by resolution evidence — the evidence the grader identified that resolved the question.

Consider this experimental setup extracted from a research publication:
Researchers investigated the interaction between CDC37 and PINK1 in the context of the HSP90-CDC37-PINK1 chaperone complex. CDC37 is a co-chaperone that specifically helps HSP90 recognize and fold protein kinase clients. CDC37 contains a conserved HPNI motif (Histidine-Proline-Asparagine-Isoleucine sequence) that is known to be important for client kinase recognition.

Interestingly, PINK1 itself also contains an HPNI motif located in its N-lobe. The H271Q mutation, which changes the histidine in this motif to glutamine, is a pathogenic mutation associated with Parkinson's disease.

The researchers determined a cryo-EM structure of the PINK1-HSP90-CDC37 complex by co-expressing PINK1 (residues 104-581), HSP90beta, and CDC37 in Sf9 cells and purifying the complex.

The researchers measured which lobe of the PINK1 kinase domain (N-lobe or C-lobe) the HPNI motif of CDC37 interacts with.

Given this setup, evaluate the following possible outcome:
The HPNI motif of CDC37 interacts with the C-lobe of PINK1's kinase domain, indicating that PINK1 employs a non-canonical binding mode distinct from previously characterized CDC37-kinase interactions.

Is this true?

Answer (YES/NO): YES